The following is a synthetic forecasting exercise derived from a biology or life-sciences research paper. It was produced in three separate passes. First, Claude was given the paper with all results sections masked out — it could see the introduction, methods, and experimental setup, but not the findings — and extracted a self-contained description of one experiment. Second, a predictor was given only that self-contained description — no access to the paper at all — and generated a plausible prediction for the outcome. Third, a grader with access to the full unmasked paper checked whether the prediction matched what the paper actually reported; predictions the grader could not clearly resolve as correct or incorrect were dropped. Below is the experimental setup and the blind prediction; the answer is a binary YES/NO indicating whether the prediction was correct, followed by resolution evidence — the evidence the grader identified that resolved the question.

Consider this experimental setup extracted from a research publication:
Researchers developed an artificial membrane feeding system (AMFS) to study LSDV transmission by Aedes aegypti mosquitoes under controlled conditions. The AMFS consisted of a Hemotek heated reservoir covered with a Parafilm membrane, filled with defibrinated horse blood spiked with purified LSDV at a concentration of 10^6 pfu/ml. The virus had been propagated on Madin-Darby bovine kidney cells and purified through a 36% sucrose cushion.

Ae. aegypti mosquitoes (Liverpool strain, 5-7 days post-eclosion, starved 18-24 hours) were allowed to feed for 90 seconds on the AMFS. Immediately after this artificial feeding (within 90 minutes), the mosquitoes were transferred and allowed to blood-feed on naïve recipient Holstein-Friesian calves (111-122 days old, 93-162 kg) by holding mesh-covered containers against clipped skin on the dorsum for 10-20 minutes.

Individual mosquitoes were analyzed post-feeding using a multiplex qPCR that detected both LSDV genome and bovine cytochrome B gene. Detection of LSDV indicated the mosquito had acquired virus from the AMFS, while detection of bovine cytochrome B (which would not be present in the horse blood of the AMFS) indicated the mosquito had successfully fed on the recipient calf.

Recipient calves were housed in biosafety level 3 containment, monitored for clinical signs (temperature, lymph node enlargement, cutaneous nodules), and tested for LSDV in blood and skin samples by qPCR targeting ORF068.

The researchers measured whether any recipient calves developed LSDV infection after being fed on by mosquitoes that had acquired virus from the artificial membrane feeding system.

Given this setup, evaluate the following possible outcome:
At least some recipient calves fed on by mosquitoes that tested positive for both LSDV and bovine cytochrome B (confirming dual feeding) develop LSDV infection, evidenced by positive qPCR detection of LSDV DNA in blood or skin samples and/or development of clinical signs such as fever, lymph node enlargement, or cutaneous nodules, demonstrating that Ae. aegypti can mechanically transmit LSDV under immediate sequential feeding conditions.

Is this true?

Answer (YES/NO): YES